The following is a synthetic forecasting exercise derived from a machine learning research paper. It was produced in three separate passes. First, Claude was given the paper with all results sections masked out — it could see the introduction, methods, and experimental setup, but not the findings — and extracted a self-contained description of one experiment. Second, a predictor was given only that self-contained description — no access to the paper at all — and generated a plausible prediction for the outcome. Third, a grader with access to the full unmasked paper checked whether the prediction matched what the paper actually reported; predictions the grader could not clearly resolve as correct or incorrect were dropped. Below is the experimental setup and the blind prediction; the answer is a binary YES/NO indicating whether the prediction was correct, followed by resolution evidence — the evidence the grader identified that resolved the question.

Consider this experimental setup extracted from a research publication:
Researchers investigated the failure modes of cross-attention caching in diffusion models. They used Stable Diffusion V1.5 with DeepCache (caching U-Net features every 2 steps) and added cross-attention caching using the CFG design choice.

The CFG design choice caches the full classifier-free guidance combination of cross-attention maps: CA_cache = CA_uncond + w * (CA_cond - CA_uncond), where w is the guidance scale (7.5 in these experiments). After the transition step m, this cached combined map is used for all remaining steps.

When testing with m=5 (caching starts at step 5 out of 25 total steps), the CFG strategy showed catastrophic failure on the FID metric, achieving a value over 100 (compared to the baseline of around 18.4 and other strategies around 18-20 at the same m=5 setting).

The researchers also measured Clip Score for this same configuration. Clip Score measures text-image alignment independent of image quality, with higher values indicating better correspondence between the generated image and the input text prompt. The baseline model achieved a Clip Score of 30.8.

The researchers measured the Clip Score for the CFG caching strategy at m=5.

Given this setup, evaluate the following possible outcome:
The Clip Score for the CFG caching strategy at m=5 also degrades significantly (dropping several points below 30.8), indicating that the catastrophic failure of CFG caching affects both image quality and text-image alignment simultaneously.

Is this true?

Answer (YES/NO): YES